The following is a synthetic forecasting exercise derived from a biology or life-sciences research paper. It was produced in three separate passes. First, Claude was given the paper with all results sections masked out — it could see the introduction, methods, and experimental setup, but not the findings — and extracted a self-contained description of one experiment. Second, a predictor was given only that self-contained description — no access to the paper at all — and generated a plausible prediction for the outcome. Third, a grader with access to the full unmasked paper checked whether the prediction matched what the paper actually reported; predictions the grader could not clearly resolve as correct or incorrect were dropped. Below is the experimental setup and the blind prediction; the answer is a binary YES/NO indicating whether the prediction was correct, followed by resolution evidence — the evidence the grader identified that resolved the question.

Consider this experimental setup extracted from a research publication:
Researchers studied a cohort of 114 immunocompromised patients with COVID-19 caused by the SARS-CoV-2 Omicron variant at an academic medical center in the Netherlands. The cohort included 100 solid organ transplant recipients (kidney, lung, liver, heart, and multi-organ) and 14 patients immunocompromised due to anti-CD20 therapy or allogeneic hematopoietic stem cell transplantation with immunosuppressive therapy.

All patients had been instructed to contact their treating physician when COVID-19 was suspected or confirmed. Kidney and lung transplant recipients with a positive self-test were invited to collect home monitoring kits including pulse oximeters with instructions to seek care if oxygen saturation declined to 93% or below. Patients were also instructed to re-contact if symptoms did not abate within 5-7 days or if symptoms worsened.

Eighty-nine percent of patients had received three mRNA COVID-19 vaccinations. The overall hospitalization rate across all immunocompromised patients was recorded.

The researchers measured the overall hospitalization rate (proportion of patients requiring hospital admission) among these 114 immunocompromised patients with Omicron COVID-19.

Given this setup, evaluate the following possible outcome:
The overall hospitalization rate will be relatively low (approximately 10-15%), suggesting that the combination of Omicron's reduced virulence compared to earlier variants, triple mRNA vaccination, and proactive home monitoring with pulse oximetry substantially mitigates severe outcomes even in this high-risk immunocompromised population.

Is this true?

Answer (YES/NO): NO